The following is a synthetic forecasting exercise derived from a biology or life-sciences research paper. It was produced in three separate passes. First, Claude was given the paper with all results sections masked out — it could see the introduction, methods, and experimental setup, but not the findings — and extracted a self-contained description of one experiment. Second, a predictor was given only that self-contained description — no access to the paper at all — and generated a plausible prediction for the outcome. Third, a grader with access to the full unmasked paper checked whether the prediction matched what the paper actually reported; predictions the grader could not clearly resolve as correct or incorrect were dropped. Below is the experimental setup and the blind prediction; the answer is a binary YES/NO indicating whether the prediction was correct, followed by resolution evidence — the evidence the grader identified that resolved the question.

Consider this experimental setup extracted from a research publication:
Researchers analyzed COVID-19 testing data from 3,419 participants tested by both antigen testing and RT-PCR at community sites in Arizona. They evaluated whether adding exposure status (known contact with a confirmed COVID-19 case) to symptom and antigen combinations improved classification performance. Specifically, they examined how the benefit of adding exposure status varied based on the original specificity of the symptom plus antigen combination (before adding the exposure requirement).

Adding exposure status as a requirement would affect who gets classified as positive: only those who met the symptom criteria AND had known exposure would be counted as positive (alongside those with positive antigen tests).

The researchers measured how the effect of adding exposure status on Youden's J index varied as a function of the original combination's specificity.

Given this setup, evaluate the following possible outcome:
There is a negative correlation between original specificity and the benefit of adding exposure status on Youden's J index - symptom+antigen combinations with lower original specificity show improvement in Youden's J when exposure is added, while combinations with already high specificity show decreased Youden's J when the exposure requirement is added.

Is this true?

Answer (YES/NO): YES